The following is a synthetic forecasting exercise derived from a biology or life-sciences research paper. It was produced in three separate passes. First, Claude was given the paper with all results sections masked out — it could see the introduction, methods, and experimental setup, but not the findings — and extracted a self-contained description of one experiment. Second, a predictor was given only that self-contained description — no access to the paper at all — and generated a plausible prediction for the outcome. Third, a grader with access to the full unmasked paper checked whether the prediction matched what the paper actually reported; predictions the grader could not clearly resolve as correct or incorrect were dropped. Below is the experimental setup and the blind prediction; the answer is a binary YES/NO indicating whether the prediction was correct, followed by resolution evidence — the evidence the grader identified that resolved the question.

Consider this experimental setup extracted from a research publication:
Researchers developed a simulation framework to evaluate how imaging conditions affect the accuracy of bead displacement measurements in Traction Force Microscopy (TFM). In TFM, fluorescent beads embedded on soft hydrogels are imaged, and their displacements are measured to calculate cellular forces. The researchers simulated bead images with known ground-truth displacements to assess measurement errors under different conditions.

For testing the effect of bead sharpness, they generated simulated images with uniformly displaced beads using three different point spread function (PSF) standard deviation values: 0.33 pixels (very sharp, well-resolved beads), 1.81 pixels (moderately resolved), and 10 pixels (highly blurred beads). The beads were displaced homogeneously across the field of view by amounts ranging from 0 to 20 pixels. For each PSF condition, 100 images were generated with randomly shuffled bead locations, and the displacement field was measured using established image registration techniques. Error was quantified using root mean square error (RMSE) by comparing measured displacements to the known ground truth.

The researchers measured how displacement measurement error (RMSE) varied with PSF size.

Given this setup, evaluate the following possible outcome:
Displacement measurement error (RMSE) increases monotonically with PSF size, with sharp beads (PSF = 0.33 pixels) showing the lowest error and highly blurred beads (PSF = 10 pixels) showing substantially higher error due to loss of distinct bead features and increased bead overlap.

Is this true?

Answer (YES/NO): NO